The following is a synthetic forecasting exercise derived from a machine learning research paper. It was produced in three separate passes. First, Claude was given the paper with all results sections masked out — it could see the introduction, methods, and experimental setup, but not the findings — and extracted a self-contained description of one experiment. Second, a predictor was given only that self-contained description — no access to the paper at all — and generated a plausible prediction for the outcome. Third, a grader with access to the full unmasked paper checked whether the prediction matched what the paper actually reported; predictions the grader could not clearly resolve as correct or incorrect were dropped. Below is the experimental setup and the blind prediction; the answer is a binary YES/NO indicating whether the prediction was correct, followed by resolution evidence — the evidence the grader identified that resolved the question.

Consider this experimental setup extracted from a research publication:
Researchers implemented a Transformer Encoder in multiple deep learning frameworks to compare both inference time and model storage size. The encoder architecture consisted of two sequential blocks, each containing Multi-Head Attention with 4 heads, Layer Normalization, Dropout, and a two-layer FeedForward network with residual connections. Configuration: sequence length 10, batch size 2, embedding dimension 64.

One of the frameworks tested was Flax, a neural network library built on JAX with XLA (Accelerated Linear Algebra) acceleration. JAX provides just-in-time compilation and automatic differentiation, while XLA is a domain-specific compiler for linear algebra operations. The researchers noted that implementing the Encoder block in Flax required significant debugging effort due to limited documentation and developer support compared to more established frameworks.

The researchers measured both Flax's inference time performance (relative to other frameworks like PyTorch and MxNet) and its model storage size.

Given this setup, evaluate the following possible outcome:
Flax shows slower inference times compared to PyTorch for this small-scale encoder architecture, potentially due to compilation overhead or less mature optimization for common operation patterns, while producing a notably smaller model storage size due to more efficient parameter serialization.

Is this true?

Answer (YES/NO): NO